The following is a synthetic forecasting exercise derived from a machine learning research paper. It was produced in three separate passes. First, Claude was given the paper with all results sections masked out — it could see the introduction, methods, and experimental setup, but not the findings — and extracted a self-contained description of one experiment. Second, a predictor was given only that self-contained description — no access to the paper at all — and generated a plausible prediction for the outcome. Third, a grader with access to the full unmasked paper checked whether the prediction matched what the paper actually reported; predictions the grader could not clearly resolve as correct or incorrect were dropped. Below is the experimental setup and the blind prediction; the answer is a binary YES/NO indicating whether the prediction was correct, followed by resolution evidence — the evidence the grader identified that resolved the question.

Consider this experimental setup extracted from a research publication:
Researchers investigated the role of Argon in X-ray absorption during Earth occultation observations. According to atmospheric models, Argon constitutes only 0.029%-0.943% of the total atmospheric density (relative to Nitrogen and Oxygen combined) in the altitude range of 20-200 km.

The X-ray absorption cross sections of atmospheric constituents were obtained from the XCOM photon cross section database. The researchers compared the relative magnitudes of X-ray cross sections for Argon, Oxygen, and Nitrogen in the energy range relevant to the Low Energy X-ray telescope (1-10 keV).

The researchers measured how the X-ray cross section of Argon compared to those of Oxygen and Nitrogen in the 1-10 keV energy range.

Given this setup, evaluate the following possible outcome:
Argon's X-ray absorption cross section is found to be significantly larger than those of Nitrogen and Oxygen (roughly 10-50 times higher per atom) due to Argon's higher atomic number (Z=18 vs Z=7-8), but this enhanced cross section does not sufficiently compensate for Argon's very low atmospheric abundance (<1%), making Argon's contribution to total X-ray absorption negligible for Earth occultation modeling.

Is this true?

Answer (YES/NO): NO